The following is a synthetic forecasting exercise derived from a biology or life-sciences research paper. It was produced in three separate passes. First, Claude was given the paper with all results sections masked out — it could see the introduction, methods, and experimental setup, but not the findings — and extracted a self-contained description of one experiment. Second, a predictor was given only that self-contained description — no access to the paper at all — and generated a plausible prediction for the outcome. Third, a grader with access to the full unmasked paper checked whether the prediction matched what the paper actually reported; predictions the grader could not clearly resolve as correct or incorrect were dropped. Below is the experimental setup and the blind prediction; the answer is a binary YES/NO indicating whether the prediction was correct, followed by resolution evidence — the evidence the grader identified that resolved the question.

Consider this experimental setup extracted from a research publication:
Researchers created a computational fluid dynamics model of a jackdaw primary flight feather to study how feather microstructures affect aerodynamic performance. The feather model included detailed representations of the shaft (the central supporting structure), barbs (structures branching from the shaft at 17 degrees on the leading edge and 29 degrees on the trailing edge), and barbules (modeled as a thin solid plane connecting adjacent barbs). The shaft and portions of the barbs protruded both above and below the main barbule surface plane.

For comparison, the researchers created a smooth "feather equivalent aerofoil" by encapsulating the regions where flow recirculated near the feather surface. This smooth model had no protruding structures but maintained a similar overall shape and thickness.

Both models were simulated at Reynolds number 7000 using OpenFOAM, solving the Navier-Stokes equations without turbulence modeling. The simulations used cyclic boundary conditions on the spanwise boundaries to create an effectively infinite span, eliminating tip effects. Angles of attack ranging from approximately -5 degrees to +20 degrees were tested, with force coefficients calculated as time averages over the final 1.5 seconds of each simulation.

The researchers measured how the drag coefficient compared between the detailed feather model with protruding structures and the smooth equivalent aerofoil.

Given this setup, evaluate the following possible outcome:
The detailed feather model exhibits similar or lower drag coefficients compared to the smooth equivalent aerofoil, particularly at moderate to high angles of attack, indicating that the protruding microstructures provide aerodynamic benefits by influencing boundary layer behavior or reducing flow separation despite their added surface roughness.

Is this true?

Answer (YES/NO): NO